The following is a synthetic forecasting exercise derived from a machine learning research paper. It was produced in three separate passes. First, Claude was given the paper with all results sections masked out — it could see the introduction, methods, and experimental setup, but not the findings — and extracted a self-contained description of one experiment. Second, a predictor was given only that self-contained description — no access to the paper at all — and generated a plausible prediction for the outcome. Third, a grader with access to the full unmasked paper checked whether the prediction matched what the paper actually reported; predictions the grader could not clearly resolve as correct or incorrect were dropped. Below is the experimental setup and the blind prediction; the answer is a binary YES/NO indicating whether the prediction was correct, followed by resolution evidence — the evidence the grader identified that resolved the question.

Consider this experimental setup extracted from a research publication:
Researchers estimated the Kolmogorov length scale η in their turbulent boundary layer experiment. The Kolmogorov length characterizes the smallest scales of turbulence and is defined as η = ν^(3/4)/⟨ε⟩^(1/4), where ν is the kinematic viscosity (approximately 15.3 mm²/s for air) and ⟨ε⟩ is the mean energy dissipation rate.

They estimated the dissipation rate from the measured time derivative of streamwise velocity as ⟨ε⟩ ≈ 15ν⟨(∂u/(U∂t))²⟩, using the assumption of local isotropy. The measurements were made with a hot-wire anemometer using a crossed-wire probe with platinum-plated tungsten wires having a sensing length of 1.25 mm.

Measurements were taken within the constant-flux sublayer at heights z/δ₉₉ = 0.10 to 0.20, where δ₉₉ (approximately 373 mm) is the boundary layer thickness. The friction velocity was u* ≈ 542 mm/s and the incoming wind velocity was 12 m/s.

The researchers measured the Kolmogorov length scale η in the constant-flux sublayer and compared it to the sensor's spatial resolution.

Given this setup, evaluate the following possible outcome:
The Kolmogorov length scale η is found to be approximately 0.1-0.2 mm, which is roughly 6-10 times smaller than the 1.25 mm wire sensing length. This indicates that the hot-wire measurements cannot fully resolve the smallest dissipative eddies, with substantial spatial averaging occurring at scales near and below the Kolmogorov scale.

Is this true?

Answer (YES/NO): YES